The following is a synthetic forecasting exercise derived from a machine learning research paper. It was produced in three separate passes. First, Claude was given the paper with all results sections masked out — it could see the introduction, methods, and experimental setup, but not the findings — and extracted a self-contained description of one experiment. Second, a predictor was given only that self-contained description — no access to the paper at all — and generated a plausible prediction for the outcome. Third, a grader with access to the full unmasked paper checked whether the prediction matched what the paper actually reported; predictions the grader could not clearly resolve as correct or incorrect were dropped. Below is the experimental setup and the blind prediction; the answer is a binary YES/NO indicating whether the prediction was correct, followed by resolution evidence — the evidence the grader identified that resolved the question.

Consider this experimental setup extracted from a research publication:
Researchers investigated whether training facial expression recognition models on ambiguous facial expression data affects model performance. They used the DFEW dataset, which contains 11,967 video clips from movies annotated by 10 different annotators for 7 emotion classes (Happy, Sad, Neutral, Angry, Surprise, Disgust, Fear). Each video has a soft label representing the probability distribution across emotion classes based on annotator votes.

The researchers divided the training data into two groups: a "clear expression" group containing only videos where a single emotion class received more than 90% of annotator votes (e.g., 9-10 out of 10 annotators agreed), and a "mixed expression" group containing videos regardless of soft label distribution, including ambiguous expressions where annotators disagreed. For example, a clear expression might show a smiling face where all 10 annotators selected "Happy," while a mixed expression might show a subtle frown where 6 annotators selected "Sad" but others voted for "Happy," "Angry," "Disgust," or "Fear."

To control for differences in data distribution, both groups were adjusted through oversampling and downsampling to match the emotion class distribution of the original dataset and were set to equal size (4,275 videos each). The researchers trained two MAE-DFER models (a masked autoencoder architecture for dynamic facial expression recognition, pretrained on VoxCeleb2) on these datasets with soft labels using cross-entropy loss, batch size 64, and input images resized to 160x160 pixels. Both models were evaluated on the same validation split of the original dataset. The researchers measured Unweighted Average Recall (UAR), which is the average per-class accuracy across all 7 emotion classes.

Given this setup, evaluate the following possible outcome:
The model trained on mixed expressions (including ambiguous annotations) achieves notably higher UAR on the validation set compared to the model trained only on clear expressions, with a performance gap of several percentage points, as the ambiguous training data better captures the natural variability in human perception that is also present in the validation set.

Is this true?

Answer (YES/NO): NO